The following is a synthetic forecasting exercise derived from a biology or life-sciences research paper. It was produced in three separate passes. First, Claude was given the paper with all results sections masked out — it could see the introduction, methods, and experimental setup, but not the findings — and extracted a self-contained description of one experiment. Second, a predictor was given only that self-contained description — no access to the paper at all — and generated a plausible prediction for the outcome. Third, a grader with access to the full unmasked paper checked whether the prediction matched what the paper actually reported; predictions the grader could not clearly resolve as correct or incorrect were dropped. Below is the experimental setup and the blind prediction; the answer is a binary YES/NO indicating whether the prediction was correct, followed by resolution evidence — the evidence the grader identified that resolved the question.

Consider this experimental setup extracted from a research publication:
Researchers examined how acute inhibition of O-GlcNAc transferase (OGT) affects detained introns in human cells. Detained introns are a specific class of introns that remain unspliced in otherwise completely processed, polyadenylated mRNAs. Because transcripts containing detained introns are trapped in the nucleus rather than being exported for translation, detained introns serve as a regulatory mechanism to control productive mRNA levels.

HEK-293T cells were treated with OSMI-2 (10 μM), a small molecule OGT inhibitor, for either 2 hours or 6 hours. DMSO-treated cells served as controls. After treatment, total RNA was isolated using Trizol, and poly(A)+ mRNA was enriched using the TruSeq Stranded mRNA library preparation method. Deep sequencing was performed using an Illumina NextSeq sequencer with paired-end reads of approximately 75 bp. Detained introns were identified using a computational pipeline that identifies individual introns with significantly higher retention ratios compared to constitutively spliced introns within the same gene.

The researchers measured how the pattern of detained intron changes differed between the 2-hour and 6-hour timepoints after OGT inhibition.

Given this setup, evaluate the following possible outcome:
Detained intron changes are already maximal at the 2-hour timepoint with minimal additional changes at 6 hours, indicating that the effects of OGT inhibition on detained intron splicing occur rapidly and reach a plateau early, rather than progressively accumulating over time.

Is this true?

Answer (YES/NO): NO